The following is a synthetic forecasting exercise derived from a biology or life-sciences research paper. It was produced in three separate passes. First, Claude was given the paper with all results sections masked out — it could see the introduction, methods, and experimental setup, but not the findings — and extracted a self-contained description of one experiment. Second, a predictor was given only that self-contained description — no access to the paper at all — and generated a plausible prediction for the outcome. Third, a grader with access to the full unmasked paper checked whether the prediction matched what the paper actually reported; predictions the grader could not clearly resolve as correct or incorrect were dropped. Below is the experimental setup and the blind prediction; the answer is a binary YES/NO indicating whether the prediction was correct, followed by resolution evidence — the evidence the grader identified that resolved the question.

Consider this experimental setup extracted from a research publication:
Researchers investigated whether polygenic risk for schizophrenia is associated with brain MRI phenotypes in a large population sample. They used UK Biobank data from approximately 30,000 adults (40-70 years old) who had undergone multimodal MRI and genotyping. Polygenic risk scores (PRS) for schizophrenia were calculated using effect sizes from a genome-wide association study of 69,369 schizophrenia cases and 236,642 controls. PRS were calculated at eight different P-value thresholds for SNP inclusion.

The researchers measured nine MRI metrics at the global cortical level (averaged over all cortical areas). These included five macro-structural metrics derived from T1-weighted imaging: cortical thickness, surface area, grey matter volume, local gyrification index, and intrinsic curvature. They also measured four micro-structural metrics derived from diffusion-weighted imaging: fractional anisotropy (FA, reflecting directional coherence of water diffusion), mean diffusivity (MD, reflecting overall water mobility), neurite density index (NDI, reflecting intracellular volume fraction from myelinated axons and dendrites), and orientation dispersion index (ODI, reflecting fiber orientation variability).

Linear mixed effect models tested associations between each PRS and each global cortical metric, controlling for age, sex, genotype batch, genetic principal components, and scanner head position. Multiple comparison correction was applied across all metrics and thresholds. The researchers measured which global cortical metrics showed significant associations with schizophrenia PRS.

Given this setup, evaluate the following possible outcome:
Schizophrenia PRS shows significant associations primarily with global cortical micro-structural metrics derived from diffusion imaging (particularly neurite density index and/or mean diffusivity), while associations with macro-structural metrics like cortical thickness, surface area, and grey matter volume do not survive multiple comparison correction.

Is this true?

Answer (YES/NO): NO